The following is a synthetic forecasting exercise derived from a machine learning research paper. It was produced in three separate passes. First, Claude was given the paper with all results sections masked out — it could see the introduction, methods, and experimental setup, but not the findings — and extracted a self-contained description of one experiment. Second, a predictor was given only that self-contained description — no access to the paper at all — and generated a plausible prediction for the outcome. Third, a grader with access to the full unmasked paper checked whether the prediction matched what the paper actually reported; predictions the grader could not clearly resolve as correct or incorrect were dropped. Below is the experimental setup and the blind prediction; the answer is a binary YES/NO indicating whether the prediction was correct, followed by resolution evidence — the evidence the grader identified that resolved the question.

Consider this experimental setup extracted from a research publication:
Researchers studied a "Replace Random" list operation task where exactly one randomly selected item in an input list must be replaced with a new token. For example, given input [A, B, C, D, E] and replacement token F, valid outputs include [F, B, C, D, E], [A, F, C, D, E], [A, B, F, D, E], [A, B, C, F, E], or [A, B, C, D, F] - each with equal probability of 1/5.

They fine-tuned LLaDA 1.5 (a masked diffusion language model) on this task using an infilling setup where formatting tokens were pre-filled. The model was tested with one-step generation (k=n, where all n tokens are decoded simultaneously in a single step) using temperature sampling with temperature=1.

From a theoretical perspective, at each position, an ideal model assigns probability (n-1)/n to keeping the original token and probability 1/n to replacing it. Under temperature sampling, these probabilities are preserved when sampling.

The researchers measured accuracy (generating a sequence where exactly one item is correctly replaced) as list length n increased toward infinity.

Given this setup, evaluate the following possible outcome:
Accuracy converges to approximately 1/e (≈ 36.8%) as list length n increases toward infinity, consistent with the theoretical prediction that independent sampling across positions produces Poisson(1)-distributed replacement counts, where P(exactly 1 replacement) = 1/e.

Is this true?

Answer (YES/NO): YES